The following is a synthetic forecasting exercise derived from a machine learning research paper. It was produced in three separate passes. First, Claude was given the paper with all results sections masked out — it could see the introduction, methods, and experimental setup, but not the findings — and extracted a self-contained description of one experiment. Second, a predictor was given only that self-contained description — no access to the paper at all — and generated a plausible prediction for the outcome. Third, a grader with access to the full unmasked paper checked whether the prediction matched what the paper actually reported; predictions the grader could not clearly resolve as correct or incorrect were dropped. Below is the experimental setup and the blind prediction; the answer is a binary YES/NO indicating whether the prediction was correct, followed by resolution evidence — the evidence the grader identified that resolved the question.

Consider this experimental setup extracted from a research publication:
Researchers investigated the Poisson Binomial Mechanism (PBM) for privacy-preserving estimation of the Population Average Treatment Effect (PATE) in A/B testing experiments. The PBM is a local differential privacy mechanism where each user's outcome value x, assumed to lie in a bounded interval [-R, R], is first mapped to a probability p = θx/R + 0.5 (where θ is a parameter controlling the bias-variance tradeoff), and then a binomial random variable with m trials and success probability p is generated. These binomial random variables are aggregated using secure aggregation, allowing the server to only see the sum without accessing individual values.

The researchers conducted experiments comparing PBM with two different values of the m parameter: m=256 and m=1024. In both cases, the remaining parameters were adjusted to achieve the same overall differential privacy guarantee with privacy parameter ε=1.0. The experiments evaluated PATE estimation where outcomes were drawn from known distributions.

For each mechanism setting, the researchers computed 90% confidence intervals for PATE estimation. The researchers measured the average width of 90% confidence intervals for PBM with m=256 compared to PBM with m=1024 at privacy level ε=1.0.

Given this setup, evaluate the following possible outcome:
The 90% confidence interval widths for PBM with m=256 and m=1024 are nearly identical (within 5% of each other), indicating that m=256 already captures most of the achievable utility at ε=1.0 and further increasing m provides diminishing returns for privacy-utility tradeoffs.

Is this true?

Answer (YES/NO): YES